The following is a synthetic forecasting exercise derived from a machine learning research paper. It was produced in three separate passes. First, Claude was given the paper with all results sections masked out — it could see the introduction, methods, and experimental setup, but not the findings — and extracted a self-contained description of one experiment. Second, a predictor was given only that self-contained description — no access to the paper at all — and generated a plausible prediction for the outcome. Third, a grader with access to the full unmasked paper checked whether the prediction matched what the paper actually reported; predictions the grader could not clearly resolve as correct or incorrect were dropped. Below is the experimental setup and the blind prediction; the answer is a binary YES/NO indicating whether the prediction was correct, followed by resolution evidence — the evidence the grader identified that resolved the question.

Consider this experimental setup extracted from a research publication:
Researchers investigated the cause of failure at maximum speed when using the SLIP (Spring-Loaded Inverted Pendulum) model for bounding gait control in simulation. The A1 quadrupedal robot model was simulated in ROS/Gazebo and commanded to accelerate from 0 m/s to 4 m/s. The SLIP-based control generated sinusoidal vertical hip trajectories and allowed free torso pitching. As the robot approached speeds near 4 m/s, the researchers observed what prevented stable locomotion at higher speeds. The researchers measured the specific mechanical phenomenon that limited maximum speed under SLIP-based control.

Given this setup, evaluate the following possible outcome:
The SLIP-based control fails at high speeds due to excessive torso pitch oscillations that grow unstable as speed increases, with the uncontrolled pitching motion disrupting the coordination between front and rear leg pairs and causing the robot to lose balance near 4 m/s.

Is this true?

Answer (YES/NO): NO